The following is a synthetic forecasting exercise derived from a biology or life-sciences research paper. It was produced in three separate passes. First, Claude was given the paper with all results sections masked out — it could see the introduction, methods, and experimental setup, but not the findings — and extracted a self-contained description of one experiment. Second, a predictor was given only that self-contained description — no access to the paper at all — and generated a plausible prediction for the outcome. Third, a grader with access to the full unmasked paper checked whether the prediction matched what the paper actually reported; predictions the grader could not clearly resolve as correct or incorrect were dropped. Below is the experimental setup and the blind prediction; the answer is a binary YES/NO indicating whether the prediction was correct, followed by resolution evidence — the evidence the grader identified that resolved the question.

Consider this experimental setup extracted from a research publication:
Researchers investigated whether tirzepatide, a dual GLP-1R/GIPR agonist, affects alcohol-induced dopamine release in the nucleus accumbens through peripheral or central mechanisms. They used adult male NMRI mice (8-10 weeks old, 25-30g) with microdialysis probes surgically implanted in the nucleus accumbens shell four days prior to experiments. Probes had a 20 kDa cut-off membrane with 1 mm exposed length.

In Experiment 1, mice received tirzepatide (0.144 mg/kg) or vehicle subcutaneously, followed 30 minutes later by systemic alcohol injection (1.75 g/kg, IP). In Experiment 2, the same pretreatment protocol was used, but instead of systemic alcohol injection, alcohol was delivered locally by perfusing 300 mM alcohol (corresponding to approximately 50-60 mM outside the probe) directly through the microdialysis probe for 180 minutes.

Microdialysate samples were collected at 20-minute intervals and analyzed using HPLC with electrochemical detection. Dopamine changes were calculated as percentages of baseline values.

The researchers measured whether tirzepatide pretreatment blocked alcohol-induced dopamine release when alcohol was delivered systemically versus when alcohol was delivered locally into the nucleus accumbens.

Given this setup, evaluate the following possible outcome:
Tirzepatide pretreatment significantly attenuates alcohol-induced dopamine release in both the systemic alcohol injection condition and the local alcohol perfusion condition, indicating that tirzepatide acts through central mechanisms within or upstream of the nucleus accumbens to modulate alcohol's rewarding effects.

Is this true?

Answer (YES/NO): YES